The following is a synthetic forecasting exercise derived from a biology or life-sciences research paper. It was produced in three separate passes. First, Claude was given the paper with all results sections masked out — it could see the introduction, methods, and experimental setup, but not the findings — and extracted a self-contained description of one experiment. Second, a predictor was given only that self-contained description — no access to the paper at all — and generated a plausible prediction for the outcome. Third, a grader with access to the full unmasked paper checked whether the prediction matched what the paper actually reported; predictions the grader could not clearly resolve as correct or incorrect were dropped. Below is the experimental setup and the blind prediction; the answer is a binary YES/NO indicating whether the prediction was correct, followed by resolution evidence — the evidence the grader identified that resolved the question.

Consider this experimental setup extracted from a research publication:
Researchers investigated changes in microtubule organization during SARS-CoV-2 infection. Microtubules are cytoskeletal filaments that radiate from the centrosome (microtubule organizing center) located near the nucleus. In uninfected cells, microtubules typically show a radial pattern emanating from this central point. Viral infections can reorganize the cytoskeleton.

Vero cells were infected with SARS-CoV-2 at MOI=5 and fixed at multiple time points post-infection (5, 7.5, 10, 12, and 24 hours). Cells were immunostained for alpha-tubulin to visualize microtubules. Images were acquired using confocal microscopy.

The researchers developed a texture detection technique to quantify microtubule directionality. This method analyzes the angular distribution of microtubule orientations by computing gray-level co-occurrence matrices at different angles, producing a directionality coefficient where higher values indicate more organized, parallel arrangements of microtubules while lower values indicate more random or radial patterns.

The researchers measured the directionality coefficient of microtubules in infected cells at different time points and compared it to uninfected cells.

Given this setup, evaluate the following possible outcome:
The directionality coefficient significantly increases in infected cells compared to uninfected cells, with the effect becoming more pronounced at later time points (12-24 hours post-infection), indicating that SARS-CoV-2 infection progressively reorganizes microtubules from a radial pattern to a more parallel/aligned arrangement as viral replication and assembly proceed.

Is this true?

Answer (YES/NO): NO